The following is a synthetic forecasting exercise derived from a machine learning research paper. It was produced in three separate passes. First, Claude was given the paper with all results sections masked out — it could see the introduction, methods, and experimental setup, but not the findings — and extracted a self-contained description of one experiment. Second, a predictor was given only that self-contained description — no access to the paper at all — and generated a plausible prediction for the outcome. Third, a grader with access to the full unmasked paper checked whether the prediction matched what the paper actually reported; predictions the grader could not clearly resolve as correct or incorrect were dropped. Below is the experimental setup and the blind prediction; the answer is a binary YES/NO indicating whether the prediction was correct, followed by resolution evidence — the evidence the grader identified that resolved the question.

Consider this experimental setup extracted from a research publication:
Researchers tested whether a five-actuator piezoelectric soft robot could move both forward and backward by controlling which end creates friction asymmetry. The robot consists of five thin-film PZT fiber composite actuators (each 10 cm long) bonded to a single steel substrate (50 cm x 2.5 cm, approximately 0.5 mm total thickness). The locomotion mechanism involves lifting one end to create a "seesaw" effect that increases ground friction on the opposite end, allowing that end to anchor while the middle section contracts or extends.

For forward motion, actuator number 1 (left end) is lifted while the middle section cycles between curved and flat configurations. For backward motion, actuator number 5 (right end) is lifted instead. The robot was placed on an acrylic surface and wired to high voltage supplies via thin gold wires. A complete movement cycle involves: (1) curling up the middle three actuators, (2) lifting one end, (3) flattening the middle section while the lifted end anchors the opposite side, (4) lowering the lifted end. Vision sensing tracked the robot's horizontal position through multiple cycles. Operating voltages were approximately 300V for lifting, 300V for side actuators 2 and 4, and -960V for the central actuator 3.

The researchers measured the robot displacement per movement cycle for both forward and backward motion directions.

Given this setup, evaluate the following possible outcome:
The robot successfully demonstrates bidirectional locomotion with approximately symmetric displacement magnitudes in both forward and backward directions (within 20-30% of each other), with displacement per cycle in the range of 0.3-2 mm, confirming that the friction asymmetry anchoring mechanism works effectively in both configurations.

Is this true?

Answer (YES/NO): YES